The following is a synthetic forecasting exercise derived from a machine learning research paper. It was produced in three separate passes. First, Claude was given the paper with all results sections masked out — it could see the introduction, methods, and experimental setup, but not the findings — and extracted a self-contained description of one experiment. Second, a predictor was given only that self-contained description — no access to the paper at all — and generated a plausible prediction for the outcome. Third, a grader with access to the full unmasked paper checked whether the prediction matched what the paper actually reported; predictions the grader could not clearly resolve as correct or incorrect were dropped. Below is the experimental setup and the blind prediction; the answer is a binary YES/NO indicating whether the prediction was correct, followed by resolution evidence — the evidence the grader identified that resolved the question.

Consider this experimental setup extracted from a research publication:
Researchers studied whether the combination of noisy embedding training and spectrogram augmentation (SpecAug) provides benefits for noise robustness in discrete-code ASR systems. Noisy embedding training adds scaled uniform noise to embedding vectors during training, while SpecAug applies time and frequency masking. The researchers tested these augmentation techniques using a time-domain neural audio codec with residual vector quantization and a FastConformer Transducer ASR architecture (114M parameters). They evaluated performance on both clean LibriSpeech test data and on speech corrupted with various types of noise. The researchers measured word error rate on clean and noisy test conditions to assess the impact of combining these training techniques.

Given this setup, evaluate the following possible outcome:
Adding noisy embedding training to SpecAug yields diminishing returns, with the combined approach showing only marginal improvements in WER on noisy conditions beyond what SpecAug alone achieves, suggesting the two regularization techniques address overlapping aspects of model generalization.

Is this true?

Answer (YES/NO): YES